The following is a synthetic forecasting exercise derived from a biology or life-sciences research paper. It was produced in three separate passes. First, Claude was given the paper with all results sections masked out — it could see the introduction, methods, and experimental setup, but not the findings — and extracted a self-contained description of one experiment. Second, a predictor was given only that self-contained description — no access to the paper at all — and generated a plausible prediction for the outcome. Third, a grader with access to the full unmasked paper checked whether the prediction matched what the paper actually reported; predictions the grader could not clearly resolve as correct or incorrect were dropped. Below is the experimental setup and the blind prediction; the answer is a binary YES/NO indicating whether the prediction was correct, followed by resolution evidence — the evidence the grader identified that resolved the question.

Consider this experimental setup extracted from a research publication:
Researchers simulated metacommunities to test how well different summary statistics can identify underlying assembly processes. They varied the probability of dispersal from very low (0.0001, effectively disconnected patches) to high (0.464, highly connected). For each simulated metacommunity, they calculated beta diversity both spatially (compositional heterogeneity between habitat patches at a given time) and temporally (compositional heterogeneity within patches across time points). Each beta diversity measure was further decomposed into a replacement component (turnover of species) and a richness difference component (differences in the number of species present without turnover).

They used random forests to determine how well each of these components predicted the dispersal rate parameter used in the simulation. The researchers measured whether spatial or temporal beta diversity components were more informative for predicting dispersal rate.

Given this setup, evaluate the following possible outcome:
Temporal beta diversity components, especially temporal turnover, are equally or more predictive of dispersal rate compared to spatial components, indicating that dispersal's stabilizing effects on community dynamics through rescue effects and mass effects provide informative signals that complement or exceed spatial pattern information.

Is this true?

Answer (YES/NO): NO